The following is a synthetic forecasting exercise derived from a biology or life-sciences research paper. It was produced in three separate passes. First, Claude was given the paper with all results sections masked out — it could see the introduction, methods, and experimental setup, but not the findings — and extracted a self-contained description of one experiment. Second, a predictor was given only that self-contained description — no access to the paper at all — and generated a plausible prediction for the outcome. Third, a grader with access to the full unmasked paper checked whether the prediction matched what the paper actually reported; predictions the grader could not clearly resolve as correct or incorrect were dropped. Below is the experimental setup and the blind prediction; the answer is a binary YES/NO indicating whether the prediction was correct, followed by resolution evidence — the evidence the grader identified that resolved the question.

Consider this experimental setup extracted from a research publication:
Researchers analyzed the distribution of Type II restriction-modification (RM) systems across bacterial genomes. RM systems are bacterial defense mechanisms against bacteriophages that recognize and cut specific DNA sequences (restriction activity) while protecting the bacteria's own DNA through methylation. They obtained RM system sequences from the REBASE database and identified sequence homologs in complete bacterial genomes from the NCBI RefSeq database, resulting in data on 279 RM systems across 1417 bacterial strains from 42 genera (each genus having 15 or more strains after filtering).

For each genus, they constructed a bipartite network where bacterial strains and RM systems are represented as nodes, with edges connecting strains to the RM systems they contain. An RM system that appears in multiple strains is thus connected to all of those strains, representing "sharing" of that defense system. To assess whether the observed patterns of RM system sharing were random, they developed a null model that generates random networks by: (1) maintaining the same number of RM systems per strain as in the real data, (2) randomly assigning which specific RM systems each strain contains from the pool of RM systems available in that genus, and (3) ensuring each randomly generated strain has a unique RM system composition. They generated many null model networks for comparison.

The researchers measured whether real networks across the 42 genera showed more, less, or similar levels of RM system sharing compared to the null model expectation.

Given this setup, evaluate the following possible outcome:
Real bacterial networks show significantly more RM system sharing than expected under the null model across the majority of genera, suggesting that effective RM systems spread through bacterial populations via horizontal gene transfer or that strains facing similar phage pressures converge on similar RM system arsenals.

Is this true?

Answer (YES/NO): NO